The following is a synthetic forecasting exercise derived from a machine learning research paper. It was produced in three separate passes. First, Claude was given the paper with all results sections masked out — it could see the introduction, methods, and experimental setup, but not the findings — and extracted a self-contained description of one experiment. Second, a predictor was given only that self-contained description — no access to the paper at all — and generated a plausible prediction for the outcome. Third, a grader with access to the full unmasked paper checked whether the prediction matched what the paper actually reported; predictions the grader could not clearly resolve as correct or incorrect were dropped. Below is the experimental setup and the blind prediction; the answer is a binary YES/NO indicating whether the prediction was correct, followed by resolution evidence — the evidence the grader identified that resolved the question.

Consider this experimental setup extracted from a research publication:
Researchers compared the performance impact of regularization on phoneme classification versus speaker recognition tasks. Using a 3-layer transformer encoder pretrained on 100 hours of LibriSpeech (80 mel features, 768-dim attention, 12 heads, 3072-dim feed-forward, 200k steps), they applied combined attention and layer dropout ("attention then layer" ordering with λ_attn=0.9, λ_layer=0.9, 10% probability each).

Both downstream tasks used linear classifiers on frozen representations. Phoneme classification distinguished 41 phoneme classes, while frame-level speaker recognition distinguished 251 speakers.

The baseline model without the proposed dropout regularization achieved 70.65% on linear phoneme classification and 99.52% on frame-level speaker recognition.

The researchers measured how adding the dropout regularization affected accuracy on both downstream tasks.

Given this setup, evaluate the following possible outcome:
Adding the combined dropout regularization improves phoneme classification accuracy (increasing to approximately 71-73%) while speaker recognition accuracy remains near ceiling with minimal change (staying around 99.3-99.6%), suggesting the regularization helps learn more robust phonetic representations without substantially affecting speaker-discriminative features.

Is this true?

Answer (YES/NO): YES